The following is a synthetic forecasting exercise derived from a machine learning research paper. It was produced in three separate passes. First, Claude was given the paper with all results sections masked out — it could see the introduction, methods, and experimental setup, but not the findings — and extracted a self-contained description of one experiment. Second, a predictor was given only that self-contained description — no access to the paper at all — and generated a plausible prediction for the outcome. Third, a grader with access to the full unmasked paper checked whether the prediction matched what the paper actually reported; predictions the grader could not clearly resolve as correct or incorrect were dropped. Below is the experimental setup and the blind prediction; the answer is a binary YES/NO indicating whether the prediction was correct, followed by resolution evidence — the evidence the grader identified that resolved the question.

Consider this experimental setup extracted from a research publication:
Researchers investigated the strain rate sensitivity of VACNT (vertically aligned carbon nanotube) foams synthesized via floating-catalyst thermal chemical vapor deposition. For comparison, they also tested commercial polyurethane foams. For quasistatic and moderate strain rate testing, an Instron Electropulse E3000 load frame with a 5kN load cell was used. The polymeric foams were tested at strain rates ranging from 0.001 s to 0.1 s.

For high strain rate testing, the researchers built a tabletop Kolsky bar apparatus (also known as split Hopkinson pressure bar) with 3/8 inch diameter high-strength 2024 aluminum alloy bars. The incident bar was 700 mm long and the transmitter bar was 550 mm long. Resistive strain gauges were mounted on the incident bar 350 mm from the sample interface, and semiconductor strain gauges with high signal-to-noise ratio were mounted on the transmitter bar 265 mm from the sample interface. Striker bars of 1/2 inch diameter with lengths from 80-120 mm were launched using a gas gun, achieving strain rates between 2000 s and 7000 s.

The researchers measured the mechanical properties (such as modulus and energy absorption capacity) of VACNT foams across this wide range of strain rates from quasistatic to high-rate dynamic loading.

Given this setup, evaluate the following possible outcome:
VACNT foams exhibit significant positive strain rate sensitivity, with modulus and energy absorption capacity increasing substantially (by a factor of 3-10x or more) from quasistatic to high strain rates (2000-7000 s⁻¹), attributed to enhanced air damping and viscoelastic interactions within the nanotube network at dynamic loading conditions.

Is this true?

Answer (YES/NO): NO